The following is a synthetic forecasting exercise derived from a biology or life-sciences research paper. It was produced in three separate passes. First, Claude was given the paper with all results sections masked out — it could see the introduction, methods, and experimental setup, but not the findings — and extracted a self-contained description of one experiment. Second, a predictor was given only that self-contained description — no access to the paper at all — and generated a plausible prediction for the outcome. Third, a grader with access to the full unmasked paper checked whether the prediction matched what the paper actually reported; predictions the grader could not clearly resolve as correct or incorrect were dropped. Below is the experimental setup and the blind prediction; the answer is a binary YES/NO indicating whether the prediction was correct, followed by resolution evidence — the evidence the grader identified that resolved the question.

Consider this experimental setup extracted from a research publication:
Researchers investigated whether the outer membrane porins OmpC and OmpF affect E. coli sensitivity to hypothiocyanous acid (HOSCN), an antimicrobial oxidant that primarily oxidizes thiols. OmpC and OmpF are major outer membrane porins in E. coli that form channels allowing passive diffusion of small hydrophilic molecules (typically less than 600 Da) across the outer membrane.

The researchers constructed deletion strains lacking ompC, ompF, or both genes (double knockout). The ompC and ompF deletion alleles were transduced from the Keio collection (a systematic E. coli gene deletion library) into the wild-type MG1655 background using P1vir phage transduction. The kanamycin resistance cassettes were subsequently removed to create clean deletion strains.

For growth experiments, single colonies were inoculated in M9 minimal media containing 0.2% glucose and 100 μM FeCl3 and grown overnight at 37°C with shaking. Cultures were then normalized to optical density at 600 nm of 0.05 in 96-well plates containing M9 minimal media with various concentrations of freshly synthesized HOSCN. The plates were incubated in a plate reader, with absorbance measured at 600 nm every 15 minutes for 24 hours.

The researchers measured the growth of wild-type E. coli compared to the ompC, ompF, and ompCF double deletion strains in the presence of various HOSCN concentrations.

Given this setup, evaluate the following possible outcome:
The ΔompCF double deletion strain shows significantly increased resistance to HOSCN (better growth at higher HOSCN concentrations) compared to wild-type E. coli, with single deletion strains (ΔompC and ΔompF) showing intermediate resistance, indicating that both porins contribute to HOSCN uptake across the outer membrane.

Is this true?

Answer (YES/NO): NO